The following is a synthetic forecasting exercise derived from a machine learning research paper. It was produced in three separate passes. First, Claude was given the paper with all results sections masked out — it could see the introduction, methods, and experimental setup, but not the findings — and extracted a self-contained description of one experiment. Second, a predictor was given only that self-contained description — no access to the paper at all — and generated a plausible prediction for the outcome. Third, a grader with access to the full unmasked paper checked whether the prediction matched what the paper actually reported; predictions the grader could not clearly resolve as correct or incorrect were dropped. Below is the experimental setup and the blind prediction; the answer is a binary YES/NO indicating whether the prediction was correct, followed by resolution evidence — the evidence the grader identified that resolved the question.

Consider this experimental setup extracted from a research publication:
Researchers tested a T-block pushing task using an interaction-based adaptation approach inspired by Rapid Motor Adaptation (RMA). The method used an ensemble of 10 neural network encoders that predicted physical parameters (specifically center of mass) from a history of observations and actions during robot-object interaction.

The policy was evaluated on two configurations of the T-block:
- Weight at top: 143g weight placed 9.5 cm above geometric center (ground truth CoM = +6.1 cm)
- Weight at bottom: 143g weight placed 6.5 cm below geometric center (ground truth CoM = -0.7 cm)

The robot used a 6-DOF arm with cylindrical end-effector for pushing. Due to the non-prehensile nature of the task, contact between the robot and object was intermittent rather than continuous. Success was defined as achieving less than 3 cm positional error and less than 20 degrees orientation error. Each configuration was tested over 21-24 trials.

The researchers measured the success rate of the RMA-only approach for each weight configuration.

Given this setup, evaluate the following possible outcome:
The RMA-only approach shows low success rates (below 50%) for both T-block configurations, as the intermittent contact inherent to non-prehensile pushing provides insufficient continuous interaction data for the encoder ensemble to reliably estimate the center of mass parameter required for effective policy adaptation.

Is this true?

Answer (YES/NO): NO